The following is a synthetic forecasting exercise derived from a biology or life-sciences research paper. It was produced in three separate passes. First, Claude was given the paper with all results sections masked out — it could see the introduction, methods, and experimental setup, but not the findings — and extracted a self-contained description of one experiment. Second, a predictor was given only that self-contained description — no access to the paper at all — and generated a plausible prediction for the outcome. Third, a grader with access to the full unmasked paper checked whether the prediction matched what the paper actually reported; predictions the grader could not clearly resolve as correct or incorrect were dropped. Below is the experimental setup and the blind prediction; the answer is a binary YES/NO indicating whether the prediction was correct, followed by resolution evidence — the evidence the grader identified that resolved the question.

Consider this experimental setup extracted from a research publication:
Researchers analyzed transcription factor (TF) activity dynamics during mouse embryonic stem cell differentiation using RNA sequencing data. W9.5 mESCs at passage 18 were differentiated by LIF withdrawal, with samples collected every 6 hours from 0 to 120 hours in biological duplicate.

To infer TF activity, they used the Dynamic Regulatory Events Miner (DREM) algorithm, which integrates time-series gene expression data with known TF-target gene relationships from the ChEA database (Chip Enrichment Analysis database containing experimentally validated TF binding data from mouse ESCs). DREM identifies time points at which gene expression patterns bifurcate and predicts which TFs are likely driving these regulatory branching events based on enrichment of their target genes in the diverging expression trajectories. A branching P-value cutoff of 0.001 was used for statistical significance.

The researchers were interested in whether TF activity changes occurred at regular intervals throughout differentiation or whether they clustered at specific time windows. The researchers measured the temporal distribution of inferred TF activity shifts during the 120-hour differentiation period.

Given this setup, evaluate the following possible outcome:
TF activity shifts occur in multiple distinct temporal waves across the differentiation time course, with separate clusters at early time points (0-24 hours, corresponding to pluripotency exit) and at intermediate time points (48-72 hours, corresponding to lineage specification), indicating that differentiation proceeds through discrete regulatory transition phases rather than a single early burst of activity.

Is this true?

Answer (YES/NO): NO